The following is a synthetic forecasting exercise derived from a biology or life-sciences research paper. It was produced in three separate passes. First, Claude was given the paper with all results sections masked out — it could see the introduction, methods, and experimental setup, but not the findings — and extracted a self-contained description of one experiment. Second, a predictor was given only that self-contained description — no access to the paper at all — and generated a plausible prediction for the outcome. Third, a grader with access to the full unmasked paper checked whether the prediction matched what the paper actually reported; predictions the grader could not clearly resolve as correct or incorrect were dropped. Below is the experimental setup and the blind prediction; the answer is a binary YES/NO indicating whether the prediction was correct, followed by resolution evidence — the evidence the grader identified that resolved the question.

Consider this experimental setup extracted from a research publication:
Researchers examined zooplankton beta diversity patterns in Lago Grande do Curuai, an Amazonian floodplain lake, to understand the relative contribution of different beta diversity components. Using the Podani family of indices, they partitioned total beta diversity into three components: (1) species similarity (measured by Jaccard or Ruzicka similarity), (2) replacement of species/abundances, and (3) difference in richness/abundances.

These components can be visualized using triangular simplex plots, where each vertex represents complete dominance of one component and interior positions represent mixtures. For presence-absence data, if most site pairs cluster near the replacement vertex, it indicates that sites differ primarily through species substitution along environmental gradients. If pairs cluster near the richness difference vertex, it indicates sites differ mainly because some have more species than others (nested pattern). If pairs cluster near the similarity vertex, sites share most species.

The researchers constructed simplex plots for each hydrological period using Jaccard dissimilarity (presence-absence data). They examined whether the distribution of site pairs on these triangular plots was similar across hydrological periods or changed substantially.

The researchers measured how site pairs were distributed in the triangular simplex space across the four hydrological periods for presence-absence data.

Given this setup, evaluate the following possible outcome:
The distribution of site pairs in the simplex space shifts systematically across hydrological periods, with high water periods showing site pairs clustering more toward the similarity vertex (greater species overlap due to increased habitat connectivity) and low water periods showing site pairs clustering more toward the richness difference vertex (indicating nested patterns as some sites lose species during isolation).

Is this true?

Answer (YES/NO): NO